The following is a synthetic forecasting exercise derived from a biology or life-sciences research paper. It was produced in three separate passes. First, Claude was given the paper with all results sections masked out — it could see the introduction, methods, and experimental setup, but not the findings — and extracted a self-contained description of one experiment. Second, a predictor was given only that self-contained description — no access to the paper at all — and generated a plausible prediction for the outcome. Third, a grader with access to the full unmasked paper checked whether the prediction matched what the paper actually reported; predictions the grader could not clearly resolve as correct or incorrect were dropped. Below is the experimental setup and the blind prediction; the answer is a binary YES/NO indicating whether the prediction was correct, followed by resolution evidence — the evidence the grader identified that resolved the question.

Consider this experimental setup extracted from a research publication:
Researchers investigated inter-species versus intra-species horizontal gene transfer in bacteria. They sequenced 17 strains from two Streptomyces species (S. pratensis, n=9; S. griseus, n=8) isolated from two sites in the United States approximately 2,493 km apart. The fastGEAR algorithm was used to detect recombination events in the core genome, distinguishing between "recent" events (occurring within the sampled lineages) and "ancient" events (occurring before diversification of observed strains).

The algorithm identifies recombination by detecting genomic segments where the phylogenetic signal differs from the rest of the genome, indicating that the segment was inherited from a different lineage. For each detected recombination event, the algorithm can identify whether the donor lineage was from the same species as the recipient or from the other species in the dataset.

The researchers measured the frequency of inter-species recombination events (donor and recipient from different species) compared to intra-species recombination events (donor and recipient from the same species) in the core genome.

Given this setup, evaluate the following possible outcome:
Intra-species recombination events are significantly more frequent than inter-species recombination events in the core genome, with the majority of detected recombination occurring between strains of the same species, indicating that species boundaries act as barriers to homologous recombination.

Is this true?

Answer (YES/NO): YES